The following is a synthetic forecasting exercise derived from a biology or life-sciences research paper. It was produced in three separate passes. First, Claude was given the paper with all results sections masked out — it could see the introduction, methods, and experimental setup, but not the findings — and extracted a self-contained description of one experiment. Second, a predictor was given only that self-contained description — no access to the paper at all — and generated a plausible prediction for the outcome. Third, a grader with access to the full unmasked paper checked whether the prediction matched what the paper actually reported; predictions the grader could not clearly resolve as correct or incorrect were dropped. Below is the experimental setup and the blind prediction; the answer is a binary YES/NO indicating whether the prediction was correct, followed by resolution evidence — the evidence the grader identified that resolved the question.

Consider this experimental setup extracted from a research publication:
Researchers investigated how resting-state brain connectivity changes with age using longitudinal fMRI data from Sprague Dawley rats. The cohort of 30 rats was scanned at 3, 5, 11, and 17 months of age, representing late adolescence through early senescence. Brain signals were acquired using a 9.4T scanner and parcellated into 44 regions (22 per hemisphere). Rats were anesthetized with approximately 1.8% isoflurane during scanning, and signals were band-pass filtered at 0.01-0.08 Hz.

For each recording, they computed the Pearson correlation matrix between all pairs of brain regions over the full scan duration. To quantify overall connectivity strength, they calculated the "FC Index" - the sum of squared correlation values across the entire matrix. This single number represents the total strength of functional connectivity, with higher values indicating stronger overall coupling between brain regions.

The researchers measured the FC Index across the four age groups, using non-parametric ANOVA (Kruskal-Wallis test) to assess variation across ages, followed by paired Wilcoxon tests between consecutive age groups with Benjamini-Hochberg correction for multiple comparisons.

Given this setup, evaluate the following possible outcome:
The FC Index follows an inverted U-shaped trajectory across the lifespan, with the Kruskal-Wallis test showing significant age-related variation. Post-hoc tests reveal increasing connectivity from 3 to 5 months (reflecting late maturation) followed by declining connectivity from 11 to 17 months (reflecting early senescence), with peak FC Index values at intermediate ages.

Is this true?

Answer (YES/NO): NO